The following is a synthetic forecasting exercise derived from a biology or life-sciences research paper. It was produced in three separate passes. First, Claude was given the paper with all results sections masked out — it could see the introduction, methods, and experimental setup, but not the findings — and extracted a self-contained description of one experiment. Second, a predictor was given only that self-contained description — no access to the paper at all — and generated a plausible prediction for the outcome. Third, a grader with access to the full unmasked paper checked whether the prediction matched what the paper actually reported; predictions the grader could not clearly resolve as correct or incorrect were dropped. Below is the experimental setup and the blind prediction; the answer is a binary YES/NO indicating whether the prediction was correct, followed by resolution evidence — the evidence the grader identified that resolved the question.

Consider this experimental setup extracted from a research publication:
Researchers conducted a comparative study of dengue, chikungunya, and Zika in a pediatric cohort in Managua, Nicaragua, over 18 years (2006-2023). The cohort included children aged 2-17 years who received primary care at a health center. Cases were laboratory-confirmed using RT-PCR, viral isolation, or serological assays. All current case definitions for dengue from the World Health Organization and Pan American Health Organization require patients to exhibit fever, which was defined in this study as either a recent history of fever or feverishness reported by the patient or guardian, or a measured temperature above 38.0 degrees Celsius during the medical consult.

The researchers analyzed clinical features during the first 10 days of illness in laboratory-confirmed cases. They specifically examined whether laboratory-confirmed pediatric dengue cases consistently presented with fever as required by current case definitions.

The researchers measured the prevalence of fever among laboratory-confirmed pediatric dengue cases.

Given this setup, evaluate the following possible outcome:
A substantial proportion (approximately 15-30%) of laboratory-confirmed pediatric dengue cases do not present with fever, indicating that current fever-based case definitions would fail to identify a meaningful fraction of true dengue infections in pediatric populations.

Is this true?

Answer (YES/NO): NO